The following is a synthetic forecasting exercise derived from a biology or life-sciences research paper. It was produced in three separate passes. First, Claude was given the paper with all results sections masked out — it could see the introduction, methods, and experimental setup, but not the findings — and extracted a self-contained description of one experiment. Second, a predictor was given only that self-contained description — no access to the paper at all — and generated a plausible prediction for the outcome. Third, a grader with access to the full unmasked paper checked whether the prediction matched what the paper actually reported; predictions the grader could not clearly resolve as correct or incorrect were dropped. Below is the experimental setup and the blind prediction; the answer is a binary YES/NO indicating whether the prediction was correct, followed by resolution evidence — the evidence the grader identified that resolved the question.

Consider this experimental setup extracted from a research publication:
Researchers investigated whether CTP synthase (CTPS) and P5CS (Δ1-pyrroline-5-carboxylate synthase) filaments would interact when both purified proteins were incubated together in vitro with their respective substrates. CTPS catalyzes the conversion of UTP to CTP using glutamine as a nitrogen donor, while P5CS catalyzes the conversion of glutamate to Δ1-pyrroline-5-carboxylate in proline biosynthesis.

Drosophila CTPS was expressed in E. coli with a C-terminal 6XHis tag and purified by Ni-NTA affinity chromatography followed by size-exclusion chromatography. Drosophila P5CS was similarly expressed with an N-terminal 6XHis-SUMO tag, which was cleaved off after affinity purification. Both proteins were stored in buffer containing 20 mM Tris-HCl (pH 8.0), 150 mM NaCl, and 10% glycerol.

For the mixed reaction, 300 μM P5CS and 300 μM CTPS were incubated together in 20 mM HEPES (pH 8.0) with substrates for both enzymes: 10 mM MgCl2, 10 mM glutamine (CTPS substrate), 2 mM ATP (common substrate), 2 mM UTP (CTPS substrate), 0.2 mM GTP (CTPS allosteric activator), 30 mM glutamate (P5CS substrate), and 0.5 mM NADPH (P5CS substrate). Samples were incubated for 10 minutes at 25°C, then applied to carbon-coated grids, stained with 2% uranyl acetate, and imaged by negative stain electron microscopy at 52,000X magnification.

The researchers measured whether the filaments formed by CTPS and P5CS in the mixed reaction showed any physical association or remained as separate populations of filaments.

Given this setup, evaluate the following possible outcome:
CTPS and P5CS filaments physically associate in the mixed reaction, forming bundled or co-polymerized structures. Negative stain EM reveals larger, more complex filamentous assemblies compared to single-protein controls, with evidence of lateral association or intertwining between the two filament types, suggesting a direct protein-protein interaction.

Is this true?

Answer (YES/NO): NO